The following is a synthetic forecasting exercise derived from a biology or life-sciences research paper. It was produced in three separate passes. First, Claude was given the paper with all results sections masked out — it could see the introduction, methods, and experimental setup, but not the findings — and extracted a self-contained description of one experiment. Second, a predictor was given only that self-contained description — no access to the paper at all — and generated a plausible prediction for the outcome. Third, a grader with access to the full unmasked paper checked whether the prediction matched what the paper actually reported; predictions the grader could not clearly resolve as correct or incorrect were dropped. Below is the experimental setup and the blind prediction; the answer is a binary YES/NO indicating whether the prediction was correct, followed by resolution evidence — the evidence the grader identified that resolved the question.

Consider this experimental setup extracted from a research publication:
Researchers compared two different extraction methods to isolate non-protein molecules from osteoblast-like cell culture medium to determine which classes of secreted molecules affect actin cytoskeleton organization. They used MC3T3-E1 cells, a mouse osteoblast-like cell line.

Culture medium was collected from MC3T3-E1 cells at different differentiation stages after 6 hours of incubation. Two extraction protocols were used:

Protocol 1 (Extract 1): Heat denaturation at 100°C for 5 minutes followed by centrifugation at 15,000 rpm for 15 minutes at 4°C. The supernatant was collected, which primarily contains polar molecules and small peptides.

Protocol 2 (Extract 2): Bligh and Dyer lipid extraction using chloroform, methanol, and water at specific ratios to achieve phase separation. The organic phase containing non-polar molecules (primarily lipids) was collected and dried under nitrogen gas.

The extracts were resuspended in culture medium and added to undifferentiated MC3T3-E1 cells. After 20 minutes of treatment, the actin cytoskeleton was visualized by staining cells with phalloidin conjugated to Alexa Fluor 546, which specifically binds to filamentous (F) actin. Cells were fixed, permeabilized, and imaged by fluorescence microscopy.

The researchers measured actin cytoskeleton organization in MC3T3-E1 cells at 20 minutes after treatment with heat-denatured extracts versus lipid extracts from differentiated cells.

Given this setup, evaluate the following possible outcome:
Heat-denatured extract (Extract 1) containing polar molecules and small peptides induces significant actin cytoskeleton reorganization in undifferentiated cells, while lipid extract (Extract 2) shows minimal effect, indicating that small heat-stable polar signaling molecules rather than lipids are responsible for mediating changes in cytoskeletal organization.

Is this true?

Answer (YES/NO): NO